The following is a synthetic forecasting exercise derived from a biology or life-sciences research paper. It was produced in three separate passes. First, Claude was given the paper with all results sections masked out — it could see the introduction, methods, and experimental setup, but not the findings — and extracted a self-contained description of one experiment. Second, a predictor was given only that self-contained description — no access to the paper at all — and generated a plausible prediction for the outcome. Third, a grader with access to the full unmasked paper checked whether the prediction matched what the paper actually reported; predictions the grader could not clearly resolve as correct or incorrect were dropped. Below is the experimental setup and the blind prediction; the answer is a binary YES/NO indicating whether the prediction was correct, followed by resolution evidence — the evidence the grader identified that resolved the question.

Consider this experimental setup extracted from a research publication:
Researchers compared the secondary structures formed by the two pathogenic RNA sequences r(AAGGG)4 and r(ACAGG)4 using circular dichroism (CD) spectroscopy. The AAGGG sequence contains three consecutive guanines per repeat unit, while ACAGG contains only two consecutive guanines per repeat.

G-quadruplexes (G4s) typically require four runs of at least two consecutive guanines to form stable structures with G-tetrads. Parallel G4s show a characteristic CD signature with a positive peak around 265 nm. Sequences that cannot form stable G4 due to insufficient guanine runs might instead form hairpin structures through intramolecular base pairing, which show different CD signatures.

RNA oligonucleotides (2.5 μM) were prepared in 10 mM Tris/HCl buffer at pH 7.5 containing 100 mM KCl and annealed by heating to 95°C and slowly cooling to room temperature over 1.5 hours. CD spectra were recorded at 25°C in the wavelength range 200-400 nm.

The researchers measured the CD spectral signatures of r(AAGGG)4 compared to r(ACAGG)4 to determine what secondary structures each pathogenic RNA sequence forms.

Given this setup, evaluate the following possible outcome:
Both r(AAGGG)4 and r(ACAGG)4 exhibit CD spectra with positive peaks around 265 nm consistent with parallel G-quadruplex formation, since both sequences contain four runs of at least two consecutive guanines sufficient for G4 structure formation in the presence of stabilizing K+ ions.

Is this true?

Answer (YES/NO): NO